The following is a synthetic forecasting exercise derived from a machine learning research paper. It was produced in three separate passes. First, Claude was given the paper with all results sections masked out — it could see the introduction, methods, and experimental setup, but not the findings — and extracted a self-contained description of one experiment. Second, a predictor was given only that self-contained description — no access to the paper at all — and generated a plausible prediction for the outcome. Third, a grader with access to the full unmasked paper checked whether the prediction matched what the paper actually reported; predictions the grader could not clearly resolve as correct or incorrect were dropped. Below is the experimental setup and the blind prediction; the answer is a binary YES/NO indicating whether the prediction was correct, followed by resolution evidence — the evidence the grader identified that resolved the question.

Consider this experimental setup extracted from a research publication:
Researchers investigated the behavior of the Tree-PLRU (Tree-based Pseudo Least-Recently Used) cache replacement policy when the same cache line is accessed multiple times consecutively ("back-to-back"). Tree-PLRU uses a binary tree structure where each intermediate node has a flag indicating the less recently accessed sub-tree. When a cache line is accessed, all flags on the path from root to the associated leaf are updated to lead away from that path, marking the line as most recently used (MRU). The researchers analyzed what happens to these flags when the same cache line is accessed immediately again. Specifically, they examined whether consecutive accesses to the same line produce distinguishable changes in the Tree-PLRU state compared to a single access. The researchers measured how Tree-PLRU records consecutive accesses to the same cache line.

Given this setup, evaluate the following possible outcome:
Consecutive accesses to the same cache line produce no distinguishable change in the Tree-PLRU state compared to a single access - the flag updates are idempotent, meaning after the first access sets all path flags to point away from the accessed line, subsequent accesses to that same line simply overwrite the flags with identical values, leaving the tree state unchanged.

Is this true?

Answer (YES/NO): YES